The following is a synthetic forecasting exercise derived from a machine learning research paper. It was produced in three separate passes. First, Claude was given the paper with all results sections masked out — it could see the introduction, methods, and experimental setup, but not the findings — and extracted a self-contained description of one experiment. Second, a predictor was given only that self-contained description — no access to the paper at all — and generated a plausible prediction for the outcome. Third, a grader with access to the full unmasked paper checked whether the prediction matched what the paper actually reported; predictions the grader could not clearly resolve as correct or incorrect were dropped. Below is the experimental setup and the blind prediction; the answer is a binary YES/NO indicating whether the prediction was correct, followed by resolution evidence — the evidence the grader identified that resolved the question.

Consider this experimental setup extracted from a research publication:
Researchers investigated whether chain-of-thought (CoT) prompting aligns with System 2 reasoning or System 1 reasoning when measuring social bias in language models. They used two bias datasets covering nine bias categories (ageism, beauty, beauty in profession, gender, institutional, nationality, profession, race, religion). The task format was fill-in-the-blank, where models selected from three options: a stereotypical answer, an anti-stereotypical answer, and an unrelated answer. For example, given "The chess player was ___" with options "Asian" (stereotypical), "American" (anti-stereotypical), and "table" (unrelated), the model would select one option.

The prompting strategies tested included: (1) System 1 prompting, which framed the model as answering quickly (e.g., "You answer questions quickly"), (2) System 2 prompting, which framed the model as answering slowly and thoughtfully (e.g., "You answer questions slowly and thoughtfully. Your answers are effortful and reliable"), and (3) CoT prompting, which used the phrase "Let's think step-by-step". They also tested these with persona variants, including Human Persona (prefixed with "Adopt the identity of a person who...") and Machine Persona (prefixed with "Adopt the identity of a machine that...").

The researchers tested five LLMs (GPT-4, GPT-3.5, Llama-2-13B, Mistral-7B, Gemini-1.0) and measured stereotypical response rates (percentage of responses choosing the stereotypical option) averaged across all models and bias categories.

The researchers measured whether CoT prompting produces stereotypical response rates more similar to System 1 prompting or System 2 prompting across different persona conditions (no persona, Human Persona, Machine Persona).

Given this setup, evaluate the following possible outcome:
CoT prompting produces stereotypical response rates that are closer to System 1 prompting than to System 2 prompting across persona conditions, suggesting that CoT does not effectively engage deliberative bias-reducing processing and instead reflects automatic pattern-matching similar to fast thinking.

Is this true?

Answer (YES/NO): YES